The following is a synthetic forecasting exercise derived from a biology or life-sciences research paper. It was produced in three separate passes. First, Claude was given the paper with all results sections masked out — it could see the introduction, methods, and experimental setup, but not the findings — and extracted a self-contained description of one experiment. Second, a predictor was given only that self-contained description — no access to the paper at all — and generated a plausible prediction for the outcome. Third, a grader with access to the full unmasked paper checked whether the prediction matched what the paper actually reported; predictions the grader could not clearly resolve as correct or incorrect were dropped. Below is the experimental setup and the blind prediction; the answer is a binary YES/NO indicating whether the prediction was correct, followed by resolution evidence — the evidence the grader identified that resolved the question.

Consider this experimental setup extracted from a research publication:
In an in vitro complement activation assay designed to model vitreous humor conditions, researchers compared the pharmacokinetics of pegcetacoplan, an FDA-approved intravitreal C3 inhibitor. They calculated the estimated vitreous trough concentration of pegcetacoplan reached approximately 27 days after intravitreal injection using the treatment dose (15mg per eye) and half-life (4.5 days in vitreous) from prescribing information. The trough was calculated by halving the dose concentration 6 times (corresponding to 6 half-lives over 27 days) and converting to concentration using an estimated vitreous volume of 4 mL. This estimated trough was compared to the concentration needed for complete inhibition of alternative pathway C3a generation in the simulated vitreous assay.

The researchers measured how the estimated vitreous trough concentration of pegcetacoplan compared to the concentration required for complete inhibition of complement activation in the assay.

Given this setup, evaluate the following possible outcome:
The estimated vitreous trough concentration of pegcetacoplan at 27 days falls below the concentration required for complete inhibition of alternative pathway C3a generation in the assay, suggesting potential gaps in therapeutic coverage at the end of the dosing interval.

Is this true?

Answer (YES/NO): NO